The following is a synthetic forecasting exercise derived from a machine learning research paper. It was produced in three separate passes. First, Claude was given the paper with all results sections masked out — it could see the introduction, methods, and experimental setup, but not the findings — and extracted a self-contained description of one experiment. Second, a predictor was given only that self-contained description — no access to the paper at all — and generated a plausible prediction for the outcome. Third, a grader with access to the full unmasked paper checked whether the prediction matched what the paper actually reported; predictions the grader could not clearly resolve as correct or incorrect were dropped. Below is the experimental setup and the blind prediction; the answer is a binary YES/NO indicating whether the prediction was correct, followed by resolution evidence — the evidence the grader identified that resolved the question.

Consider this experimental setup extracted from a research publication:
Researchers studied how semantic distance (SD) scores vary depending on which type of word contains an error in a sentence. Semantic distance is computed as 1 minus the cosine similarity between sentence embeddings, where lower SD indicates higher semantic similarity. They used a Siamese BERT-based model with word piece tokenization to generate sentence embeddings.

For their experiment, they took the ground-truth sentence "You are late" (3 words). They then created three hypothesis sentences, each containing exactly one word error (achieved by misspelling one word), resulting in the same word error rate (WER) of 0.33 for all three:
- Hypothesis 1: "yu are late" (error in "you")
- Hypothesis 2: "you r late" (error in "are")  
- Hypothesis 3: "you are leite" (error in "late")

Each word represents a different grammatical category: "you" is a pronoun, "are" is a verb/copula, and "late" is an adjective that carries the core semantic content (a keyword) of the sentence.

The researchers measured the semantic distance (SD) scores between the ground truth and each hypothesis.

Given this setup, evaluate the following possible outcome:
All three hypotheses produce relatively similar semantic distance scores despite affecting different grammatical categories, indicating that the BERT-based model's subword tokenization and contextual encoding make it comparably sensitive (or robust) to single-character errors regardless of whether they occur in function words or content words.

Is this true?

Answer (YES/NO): NO